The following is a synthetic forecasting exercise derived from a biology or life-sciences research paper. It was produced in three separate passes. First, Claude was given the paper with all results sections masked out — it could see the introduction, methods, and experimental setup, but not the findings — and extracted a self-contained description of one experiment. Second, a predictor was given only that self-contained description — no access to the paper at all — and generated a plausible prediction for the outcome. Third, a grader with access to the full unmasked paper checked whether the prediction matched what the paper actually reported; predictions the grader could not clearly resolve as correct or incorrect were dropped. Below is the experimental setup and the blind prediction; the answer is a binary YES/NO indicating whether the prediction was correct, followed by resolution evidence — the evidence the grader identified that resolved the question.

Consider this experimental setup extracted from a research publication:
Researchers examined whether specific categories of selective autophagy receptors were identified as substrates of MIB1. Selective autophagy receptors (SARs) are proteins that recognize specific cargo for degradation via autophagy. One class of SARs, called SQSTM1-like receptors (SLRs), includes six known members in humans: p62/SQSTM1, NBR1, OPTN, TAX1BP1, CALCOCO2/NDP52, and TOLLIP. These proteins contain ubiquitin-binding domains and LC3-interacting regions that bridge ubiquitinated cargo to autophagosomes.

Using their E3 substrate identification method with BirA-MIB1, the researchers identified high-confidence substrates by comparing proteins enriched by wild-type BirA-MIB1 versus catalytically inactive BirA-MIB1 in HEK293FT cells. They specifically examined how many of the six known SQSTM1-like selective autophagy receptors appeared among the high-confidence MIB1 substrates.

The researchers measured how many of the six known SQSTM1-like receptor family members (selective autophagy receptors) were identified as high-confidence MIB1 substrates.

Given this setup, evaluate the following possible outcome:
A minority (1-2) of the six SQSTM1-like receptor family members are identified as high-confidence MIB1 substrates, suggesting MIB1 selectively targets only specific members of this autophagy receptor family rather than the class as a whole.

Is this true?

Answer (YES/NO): NO